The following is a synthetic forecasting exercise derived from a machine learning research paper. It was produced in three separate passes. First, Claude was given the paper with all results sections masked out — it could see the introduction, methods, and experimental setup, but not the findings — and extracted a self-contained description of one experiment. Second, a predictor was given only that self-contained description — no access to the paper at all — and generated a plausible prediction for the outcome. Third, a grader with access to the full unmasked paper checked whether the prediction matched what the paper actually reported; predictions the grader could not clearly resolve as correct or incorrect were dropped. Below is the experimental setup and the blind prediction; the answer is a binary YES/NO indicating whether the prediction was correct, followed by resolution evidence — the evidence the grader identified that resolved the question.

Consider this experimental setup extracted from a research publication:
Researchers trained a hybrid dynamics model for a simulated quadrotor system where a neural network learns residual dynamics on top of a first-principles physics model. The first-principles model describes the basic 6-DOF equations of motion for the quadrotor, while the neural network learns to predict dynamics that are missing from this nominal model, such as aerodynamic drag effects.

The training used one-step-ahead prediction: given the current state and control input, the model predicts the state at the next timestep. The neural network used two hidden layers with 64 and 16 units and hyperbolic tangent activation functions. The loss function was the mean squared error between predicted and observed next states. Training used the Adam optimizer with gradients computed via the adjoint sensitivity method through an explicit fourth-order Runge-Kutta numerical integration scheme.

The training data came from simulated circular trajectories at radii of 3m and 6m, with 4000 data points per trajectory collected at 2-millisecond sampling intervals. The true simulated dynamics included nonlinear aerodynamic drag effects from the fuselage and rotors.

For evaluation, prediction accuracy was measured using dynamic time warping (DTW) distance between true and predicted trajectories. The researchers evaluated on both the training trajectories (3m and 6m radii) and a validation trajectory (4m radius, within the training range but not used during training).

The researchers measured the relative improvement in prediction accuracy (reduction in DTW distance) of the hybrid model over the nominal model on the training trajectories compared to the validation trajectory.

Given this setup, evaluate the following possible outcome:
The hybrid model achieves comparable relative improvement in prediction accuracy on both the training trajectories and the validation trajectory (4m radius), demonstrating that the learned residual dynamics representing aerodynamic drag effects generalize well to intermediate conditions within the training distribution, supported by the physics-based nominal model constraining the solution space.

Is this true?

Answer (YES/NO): YES